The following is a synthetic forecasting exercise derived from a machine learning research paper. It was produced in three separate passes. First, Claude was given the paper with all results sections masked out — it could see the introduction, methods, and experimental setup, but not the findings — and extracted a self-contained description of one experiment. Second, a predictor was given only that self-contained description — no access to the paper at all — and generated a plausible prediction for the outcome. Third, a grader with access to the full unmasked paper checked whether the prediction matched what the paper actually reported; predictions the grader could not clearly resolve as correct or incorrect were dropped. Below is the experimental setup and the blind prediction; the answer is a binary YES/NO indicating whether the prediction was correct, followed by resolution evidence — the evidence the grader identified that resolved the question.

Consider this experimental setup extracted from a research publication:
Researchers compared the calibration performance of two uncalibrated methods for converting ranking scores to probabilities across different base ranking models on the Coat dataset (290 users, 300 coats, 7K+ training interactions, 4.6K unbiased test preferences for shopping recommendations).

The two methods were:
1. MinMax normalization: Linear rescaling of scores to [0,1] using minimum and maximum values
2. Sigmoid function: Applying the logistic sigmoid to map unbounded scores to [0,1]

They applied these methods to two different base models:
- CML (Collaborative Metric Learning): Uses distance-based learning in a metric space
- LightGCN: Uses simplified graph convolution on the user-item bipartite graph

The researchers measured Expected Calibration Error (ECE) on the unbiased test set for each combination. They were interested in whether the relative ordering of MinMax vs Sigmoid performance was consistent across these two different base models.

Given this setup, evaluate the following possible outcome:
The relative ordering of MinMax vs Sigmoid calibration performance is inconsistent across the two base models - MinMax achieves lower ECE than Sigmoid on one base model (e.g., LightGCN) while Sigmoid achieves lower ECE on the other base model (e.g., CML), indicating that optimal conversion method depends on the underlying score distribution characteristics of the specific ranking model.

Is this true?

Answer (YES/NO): NO